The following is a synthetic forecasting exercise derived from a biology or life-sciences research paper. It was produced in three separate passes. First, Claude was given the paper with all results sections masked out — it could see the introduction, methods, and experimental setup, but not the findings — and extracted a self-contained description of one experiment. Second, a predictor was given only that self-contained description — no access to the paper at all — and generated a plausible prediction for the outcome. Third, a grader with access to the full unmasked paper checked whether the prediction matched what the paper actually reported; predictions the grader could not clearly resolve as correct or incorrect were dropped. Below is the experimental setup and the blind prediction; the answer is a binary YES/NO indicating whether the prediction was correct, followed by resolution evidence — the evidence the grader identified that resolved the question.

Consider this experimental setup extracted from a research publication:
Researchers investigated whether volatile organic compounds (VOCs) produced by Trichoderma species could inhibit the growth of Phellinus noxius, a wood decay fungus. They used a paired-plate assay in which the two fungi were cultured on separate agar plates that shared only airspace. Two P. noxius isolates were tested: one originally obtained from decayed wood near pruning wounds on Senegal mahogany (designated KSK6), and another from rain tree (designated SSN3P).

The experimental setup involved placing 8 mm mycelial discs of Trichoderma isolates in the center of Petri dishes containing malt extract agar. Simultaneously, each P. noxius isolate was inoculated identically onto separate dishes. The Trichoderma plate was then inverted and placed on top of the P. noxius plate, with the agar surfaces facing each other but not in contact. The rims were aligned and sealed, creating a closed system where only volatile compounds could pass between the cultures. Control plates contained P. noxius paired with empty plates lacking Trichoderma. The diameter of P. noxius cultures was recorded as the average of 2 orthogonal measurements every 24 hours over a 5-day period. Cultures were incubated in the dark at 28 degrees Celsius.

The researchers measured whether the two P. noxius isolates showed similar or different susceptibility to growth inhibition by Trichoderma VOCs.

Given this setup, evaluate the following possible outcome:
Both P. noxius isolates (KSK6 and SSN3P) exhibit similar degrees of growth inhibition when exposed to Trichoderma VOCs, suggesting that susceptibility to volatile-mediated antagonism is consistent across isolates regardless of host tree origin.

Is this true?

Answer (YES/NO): NO